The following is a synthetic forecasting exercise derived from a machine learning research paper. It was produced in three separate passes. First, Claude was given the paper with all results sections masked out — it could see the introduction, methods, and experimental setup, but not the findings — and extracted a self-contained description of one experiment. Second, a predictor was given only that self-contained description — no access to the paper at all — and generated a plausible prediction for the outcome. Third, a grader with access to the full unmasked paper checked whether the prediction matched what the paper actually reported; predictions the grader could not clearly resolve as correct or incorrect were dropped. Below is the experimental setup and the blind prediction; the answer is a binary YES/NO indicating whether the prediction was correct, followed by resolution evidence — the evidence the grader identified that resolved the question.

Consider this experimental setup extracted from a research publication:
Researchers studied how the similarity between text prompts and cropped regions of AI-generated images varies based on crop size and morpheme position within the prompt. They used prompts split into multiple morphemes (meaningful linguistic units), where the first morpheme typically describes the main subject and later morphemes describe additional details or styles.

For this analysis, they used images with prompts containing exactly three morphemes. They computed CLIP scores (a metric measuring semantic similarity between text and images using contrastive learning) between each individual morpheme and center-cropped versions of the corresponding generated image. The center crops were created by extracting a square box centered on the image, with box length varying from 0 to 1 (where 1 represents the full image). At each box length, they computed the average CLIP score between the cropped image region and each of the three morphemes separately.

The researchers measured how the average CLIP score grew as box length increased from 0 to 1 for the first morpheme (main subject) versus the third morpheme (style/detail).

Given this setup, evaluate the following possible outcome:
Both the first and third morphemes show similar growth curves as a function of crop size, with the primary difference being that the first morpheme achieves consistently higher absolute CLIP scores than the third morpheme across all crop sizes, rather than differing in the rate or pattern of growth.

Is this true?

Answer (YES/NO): NO